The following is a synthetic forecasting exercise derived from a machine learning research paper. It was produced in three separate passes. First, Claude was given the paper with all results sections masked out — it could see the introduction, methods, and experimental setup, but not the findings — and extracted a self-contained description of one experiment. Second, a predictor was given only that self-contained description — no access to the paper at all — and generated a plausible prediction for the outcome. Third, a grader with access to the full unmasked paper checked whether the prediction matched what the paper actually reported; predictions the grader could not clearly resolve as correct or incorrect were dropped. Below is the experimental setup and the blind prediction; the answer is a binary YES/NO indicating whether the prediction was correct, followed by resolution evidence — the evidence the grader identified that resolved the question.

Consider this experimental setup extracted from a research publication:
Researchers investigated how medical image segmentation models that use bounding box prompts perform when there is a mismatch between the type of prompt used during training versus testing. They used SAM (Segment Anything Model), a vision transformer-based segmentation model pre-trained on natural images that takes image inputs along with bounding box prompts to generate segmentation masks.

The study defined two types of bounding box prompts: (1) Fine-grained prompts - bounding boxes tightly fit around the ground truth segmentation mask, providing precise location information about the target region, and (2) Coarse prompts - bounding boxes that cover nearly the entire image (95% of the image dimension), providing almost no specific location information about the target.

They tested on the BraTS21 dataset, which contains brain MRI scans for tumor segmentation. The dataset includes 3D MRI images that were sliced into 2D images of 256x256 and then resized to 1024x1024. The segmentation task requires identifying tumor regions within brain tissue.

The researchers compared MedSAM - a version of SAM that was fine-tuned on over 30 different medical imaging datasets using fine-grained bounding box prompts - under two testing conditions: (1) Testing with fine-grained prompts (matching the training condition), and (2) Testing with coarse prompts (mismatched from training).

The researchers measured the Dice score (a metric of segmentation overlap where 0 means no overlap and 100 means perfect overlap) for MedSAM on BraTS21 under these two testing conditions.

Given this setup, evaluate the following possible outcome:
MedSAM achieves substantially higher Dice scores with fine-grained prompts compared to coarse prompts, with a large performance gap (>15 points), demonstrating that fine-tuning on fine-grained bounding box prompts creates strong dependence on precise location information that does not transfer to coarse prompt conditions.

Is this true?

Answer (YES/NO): YES